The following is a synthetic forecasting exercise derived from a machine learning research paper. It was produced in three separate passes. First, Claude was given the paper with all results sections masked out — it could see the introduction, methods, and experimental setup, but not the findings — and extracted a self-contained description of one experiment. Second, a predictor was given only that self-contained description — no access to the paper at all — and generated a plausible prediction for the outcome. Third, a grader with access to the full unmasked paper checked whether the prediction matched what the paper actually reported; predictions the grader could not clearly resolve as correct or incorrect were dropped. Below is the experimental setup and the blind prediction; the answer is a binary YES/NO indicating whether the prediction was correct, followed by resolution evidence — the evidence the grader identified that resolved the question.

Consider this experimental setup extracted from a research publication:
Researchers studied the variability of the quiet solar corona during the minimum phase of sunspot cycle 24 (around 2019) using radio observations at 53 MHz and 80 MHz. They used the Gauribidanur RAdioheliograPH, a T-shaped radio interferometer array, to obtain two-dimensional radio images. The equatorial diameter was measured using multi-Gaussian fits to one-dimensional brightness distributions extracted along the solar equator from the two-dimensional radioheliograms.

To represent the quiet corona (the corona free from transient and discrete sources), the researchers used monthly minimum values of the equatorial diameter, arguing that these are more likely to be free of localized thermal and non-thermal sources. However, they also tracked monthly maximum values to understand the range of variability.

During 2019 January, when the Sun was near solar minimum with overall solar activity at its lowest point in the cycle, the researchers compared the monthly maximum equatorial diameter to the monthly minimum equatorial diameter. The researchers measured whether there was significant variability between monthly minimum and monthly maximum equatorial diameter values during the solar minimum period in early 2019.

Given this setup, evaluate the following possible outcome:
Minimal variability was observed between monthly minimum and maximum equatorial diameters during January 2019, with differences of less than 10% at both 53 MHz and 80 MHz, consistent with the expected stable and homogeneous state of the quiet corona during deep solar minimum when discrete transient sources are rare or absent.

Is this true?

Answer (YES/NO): NO